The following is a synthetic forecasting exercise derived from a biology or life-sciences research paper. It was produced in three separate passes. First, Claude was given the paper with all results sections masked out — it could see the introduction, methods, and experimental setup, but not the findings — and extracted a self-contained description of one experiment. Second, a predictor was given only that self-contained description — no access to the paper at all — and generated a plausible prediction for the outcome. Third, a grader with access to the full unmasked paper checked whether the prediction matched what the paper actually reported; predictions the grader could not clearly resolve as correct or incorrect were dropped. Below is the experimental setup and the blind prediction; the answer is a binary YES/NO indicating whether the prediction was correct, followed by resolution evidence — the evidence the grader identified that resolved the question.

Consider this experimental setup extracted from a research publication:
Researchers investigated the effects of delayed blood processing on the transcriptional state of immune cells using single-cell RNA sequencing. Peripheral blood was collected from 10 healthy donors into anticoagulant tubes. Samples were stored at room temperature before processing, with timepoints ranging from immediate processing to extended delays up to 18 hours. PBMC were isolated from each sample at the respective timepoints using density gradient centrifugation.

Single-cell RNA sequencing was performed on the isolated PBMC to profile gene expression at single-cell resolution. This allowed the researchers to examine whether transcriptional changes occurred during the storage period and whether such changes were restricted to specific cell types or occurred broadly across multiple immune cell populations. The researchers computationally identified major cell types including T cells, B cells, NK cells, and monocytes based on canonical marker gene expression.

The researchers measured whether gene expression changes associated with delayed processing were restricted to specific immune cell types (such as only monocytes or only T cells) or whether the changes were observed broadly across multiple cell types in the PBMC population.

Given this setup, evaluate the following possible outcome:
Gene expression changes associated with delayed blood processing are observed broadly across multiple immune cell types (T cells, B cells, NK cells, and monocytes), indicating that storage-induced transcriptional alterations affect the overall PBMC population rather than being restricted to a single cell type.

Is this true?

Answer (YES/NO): YES